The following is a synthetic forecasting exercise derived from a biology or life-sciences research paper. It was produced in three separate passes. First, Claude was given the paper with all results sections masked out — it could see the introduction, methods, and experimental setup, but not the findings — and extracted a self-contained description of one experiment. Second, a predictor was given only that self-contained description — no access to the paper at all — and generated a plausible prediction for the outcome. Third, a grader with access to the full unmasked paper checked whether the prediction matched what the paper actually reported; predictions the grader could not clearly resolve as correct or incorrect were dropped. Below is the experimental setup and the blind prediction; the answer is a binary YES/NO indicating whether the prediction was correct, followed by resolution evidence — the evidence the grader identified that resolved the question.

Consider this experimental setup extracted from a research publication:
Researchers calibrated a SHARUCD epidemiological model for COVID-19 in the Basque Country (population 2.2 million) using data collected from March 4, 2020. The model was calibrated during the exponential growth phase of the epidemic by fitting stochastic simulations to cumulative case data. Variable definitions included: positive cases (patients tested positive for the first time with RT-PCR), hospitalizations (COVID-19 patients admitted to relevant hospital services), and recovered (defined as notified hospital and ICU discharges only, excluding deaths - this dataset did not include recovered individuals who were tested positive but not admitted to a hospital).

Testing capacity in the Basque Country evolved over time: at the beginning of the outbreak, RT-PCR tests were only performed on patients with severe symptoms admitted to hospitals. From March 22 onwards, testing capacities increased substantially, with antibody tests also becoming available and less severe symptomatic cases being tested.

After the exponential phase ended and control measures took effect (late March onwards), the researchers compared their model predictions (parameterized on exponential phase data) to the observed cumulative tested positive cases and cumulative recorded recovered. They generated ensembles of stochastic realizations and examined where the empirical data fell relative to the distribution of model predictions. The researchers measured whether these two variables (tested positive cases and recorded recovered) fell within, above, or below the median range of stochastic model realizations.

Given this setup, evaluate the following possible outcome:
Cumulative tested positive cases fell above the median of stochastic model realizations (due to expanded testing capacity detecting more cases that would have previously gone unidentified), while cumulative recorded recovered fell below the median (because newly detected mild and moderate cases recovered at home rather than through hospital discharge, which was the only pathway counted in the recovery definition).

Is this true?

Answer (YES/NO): YES